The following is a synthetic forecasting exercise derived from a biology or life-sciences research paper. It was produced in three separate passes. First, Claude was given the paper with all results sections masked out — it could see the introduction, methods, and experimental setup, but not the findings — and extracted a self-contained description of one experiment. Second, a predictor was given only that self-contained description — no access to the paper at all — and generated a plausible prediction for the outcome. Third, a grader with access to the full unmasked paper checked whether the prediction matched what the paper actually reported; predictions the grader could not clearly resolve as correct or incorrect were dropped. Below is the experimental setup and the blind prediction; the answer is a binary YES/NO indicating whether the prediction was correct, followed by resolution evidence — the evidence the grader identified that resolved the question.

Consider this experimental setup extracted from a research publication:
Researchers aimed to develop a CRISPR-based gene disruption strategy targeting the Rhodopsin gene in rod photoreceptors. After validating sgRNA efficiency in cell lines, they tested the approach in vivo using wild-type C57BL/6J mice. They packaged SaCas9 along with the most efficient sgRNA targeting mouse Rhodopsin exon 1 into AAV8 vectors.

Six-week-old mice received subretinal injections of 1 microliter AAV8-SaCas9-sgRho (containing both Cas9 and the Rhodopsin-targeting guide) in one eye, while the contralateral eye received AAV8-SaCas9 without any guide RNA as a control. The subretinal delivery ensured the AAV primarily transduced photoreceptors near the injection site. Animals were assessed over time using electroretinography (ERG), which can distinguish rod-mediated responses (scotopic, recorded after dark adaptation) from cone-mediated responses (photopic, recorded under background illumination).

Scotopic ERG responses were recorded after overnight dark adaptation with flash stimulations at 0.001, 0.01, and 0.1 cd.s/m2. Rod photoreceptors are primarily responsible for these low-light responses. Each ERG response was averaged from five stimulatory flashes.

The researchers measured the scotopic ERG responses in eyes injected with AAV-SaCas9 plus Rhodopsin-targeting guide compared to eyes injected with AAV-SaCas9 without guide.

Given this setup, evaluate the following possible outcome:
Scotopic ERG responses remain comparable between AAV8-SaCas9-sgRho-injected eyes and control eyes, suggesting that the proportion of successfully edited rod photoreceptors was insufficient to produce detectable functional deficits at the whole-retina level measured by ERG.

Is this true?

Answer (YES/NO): NO